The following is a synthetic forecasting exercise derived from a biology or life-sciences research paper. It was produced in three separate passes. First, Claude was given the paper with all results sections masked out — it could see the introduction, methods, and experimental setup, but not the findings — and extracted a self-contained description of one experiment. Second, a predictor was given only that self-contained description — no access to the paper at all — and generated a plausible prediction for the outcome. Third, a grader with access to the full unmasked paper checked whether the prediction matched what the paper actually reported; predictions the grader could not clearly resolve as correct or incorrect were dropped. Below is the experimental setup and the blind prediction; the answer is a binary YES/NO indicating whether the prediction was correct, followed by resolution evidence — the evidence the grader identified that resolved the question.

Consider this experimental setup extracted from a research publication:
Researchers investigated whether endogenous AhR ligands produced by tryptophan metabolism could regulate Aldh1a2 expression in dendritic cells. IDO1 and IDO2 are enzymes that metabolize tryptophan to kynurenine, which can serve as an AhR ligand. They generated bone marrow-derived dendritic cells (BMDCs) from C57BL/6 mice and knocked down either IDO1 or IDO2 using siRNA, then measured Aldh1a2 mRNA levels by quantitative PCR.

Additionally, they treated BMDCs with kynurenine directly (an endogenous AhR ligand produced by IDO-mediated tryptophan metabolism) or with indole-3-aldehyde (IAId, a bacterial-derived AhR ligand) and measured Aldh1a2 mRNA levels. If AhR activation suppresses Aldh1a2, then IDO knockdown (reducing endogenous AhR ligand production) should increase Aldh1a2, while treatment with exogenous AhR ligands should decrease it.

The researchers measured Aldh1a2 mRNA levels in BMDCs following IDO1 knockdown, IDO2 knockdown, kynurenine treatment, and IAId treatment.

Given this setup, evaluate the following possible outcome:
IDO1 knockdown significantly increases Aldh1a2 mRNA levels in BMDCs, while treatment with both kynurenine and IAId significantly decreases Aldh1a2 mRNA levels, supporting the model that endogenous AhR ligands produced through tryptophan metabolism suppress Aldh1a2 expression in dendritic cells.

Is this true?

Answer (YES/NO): NO